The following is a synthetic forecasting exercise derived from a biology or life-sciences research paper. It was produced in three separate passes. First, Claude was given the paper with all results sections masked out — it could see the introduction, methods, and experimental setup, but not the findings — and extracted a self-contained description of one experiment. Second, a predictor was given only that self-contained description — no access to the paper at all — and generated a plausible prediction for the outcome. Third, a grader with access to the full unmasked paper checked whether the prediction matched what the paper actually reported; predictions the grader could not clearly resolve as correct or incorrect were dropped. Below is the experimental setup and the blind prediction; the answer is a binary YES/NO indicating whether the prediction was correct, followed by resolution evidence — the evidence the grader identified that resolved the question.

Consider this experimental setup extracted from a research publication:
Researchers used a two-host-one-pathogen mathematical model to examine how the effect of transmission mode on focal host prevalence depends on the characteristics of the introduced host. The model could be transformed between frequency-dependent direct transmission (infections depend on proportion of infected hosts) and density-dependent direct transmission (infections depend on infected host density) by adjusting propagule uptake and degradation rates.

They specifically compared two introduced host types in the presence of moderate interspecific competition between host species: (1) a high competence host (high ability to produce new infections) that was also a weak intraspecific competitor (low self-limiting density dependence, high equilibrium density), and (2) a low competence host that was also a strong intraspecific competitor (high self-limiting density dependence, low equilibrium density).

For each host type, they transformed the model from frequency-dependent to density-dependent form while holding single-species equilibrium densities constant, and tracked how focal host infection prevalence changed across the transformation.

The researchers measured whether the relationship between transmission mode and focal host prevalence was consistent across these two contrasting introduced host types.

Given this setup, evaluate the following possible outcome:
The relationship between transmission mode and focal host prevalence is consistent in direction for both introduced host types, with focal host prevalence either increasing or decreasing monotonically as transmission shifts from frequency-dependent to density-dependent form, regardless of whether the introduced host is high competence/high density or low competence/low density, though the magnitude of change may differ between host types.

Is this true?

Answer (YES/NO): YES